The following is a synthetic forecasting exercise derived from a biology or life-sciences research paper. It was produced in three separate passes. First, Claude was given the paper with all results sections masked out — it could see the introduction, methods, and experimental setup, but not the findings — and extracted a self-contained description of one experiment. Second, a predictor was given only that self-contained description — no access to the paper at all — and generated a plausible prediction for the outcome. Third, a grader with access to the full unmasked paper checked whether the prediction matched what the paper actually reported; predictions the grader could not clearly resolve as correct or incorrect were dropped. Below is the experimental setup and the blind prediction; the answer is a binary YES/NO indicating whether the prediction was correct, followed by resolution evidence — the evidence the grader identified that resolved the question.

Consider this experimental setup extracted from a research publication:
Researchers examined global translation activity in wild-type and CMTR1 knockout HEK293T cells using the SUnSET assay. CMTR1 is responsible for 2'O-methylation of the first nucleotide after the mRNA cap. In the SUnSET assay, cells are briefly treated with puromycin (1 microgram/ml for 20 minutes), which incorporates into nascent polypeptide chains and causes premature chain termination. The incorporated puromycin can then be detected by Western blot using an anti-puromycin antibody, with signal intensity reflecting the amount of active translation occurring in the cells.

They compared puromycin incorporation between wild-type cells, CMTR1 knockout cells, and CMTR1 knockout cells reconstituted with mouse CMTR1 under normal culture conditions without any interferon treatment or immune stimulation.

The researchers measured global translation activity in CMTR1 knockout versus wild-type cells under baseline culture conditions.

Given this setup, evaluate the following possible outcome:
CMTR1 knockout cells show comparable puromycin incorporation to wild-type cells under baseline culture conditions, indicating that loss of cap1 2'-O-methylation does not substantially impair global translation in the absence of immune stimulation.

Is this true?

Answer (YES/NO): YES